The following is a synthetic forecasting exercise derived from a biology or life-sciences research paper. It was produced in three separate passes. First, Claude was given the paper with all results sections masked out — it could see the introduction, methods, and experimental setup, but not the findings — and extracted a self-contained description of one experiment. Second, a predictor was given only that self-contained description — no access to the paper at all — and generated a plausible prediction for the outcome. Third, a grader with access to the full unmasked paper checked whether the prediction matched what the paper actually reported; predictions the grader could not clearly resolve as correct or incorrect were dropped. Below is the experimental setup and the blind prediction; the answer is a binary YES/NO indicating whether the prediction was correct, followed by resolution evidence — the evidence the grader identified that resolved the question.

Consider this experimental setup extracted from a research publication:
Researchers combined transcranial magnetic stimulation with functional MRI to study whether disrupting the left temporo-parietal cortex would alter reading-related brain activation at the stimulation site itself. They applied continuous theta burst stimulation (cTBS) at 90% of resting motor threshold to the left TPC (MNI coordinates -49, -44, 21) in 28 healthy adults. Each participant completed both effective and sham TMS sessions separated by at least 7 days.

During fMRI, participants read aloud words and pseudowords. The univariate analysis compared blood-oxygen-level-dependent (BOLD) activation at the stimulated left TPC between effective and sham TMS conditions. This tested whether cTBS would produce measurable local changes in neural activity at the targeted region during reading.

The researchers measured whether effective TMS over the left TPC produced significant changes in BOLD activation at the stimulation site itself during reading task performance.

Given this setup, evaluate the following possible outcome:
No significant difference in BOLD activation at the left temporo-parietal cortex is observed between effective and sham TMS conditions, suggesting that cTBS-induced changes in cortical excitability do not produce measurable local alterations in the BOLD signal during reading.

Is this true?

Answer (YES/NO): YES